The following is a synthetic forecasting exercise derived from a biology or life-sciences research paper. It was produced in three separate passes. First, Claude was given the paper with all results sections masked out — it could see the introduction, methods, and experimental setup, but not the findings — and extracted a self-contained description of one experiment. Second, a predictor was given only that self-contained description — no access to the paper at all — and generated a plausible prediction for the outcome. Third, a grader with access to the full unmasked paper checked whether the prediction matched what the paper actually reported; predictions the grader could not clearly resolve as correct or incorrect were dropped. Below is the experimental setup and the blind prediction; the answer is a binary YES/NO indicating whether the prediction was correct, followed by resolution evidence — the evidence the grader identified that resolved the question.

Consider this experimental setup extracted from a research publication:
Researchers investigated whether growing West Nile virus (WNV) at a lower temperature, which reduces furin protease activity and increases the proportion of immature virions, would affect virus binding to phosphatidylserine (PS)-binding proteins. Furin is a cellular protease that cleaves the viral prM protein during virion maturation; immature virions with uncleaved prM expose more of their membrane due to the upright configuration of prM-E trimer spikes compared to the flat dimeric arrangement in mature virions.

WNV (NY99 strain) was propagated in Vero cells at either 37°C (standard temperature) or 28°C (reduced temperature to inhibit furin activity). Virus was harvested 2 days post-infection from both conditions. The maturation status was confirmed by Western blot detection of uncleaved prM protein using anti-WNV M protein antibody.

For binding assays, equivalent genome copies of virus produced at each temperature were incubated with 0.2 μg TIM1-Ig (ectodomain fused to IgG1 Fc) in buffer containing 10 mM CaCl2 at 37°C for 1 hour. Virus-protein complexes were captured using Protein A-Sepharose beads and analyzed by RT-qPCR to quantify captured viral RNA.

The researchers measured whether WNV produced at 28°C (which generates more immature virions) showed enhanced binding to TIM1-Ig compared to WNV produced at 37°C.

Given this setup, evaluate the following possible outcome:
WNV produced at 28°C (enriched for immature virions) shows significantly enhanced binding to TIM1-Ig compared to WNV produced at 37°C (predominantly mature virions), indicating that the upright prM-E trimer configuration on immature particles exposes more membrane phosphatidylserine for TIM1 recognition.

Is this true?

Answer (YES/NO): NO